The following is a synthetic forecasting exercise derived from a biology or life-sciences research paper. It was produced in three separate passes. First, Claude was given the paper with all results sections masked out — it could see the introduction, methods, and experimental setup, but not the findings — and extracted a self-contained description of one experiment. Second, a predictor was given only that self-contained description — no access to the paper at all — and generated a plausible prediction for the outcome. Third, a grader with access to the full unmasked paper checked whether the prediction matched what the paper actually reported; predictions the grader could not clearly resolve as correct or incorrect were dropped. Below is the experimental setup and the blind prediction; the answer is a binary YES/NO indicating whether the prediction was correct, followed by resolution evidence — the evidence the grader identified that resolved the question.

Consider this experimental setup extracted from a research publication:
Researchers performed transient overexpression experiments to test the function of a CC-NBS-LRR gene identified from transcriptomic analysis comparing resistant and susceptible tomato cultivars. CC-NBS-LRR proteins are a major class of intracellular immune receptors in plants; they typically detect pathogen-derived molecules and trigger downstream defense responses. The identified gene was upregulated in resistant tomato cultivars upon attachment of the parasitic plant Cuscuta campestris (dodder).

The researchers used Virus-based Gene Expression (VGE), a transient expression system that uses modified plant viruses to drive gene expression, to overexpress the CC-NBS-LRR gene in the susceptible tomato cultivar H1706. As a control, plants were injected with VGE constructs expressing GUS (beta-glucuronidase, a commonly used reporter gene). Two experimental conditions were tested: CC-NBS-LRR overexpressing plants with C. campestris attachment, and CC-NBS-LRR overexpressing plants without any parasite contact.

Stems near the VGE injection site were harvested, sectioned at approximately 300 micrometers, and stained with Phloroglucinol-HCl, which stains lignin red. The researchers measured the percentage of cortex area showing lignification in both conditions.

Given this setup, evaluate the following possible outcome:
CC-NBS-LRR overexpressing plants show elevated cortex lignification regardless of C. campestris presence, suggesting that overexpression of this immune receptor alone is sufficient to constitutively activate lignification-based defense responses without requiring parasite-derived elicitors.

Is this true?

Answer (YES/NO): NO